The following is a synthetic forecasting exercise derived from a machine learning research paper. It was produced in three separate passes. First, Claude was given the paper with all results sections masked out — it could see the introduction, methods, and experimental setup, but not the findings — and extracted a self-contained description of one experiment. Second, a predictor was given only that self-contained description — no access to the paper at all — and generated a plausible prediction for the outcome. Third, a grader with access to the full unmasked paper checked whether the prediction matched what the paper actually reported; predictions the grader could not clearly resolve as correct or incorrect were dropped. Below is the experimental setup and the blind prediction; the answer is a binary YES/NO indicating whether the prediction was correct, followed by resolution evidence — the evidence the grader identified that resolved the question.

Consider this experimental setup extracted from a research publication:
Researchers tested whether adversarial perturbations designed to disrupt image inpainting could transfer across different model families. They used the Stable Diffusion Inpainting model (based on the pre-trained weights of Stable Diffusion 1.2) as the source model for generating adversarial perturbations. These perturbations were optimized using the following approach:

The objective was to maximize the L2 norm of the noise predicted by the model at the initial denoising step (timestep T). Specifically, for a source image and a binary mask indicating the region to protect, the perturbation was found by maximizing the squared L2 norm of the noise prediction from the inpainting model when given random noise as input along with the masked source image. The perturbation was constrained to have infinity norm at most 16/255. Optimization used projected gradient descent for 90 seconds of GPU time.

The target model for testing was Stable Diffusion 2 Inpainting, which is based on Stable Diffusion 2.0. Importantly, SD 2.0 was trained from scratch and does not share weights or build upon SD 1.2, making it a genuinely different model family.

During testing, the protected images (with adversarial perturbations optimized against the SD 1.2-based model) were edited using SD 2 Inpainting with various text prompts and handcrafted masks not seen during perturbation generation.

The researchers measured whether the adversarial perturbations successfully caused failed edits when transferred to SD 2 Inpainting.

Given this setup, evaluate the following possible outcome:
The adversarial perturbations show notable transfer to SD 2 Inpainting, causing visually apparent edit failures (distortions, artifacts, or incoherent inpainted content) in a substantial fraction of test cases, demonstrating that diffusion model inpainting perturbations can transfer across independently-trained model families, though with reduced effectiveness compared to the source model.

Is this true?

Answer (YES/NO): NO